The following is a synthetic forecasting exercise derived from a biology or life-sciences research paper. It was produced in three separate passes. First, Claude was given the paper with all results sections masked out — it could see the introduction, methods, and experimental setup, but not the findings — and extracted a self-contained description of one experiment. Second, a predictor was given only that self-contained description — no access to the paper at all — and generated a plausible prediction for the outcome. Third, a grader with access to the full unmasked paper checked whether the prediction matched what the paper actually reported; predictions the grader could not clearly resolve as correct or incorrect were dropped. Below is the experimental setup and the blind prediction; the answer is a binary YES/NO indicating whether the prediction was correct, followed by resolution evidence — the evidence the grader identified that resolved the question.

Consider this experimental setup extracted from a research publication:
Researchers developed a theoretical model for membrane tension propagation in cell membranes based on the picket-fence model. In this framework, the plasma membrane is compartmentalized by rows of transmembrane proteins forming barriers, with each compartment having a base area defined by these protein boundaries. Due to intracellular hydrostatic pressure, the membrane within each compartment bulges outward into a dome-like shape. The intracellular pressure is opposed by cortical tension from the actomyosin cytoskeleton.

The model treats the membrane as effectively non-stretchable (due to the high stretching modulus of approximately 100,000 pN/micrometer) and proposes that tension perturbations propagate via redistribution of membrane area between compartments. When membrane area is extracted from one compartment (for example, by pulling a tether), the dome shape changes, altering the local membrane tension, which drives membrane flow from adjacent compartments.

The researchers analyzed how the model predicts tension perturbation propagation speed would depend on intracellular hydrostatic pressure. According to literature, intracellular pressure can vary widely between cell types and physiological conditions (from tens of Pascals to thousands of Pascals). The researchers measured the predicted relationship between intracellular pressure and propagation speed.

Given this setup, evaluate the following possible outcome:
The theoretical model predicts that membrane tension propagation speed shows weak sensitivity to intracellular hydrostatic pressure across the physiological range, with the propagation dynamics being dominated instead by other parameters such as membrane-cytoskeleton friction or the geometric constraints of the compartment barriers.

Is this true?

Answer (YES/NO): NO